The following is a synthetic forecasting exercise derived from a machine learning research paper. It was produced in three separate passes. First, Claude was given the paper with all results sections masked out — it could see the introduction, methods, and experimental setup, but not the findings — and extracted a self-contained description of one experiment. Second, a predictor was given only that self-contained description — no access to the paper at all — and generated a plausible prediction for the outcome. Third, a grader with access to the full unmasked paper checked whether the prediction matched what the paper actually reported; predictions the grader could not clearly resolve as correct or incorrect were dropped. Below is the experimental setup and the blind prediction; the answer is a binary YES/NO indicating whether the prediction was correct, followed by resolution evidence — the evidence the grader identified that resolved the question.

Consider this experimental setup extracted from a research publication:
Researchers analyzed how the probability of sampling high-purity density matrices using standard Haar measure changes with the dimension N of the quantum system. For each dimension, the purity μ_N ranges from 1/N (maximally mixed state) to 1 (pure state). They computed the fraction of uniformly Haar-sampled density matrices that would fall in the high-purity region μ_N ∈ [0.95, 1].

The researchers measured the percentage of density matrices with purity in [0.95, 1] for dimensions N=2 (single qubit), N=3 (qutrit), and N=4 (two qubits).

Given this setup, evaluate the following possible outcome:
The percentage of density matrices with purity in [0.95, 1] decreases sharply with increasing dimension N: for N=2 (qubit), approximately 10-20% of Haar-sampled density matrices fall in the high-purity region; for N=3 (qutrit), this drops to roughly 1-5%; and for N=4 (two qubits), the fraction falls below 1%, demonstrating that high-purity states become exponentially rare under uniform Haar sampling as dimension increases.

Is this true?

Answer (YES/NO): NO